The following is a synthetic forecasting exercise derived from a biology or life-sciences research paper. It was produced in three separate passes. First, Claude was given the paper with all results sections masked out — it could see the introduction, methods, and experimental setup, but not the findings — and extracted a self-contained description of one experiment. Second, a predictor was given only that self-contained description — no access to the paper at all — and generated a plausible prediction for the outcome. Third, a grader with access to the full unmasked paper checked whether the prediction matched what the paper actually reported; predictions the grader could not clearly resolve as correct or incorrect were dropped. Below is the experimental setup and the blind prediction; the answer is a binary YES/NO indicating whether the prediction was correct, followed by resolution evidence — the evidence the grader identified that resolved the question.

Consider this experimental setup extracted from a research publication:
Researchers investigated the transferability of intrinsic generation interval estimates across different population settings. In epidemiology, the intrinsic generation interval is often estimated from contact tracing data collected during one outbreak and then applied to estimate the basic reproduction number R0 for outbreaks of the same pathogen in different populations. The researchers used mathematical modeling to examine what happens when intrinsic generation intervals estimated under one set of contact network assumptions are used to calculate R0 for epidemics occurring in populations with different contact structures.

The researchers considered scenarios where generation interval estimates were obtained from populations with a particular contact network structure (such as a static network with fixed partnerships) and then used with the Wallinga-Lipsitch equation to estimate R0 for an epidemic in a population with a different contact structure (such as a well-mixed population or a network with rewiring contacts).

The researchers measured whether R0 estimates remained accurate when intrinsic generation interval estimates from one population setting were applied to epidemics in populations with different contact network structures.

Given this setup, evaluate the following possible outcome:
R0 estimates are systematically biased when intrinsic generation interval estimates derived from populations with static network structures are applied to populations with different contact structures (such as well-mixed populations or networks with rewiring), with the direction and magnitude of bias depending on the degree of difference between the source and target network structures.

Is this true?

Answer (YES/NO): YES